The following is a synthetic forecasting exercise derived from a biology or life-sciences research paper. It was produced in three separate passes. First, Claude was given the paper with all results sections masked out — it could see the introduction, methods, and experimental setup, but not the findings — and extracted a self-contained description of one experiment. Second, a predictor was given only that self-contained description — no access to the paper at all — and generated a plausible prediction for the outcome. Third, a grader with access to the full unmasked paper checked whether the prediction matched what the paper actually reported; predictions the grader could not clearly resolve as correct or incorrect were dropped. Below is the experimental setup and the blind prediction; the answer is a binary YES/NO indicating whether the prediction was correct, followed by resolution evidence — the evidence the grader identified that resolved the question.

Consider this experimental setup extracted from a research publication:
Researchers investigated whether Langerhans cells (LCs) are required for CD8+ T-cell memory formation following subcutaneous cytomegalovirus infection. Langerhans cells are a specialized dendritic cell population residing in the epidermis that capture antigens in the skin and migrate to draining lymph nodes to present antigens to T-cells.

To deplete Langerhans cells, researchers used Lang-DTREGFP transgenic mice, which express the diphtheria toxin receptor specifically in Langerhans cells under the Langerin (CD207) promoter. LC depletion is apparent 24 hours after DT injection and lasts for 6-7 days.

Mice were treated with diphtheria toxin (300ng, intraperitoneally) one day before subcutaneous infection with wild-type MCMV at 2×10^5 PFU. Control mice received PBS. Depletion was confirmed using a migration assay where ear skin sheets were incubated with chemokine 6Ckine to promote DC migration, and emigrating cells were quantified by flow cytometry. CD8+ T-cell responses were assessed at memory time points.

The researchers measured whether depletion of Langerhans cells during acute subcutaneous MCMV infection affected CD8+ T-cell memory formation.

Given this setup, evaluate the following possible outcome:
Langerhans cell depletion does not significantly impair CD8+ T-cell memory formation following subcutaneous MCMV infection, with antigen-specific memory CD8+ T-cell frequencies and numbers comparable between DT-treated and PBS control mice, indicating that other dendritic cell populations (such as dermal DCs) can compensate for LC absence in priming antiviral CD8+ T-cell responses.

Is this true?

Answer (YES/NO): NO